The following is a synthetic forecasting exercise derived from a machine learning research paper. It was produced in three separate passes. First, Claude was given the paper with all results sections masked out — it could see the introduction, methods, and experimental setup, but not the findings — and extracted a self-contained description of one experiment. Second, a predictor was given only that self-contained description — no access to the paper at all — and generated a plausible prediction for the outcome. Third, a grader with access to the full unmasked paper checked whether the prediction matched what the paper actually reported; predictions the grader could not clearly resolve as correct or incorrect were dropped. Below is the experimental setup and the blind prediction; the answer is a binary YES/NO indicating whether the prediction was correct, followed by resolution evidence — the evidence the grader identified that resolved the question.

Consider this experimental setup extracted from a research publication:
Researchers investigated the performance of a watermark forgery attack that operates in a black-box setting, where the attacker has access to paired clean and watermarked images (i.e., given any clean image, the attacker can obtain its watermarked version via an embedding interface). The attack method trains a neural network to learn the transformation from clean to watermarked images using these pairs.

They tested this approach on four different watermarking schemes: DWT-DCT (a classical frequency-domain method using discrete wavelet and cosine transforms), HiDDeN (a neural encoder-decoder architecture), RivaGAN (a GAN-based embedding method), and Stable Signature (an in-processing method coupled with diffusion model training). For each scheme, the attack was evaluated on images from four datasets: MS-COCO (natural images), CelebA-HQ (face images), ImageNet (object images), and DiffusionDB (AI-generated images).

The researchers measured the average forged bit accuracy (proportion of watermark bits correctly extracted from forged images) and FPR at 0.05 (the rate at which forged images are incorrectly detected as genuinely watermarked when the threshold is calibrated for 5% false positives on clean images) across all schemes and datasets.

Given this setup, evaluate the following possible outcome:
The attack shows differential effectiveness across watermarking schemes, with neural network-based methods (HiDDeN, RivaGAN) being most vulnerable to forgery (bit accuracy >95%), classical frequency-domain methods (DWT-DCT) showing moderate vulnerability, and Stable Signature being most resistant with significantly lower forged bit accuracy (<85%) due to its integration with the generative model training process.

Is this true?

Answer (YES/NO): NO